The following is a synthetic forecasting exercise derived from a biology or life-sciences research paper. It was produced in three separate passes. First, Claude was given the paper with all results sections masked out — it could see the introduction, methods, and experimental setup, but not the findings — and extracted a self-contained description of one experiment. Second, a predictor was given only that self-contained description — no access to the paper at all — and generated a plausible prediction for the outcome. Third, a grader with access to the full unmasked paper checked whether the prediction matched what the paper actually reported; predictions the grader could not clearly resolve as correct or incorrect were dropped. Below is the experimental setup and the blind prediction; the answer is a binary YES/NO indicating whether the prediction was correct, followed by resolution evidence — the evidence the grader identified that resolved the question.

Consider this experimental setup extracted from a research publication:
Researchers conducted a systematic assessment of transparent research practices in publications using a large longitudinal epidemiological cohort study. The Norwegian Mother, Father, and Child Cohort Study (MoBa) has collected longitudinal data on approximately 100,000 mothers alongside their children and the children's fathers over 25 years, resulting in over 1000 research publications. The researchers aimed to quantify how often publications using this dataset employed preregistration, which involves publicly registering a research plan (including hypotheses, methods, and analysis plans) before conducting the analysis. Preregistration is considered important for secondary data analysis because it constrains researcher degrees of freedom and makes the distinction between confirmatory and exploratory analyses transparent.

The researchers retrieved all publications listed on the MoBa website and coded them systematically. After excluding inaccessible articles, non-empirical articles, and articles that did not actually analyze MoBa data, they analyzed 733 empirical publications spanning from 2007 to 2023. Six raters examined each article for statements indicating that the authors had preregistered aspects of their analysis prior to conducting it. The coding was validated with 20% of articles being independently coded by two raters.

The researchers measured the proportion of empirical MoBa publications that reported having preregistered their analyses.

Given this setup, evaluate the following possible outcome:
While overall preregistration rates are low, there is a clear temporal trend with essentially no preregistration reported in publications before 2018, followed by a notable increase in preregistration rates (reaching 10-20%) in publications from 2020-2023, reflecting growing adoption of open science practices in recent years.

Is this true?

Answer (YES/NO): NO